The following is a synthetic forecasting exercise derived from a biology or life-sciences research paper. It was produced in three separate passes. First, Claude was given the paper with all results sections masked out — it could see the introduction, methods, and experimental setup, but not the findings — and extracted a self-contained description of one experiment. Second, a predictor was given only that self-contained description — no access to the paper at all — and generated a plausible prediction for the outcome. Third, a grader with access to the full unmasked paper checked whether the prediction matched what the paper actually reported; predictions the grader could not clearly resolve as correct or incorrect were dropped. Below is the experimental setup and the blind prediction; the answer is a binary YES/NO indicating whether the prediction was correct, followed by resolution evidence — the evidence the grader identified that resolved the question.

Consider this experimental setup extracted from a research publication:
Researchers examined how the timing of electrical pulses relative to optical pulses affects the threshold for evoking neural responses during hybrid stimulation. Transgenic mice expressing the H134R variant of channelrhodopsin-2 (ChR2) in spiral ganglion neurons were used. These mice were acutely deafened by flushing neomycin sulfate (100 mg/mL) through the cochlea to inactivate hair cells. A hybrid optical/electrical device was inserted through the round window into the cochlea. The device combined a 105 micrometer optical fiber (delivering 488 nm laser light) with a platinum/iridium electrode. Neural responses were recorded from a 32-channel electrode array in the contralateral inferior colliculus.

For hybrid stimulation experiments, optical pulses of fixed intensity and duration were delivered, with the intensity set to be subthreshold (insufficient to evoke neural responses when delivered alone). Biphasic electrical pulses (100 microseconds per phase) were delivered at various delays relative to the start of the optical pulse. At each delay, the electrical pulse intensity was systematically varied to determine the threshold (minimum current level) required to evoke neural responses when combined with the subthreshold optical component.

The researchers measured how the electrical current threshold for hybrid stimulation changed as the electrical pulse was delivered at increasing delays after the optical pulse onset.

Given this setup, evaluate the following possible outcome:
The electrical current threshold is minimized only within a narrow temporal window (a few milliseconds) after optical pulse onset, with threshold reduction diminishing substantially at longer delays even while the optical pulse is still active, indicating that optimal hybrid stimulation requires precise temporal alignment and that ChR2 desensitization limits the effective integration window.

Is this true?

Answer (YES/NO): NO